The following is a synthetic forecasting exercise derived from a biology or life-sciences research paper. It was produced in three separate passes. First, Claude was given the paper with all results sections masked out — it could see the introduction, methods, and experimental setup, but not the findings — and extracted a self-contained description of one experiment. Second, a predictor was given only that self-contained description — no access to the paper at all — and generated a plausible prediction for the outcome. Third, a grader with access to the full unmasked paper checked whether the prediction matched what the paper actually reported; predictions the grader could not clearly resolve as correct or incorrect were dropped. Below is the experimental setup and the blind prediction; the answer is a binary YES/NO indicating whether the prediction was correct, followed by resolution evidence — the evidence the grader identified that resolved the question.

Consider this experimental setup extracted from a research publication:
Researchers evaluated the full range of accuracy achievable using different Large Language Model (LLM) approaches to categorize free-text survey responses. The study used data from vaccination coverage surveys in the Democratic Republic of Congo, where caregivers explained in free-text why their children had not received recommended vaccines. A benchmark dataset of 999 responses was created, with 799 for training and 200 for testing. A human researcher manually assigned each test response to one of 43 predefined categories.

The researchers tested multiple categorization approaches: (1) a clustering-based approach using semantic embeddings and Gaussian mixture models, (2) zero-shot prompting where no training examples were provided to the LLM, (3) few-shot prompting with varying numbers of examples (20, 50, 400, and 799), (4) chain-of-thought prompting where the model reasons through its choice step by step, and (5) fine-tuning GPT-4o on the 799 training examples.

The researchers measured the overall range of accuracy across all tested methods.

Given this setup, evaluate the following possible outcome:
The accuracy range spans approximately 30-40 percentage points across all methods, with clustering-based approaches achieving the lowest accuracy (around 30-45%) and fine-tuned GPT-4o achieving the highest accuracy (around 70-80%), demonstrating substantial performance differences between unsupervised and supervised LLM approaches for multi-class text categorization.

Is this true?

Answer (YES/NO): NO